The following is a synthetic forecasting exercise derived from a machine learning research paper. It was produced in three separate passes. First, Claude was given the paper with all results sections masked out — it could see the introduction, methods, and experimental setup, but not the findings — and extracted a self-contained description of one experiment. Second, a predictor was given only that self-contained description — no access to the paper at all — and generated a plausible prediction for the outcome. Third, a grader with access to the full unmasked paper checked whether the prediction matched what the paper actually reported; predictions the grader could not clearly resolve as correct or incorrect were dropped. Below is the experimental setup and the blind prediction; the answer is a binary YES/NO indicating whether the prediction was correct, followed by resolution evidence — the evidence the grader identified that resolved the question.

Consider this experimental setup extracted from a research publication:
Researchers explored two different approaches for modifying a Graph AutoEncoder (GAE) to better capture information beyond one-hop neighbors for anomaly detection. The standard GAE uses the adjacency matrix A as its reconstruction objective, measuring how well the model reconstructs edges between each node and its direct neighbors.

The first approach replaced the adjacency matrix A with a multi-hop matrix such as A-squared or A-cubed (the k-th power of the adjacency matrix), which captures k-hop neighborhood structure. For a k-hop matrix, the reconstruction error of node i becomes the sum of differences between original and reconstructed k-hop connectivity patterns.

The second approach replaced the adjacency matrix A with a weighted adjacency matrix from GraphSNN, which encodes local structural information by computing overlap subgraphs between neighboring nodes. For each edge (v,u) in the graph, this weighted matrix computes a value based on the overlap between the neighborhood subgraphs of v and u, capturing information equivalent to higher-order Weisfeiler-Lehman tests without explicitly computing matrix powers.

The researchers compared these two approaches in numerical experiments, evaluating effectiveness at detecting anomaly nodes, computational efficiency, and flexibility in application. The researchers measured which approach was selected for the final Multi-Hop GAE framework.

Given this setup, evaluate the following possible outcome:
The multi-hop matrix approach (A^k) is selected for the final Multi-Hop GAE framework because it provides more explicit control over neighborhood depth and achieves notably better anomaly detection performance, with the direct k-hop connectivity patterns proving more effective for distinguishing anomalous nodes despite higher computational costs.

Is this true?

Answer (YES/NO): NO